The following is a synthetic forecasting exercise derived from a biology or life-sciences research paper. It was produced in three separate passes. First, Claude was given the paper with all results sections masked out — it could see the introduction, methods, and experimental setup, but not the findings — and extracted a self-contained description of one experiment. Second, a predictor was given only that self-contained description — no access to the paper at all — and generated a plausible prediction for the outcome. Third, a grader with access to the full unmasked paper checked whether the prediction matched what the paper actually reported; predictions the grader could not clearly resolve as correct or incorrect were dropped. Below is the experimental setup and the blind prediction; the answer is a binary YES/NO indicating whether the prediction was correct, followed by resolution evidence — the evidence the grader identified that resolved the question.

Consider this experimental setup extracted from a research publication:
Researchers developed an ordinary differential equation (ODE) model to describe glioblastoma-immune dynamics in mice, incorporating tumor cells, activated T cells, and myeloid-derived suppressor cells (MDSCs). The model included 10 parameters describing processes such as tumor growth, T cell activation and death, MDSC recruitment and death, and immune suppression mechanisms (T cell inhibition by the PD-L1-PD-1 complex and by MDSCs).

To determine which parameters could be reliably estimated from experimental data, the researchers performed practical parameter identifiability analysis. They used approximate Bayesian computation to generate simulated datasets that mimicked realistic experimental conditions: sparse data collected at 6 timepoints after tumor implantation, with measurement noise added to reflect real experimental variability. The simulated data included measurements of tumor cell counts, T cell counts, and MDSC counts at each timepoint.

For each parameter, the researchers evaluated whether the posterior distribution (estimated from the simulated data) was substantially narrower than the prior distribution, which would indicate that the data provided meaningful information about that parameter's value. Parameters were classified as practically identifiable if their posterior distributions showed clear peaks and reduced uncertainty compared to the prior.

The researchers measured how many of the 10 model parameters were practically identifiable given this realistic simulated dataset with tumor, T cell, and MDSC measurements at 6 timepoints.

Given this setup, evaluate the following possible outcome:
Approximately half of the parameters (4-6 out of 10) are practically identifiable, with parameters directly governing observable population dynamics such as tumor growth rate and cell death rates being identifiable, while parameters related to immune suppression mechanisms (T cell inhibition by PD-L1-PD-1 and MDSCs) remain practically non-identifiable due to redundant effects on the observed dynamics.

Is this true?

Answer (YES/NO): NO